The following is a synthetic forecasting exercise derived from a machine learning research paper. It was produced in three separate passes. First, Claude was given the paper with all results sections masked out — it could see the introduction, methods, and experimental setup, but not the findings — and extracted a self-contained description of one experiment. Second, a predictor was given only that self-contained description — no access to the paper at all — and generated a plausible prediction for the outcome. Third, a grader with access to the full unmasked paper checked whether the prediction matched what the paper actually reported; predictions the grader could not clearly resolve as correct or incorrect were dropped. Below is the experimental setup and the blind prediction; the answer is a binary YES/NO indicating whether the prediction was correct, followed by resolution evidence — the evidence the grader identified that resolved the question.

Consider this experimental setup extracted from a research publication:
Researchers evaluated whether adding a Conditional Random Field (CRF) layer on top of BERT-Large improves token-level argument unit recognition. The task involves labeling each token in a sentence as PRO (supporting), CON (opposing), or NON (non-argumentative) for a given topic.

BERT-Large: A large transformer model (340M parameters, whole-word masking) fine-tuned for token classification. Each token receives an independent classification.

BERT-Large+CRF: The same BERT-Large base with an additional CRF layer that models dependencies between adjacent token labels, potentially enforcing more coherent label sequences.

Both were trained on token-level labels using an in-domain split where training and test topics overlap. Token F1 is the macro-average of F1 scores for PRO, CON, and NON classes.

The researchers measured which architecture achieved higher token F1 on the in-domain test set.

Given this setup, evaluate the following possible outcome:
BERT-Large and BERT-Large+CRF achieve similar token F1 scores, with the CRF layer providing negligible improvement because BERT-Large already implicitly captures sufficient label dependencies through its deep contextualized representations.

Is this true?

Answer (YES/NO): NO